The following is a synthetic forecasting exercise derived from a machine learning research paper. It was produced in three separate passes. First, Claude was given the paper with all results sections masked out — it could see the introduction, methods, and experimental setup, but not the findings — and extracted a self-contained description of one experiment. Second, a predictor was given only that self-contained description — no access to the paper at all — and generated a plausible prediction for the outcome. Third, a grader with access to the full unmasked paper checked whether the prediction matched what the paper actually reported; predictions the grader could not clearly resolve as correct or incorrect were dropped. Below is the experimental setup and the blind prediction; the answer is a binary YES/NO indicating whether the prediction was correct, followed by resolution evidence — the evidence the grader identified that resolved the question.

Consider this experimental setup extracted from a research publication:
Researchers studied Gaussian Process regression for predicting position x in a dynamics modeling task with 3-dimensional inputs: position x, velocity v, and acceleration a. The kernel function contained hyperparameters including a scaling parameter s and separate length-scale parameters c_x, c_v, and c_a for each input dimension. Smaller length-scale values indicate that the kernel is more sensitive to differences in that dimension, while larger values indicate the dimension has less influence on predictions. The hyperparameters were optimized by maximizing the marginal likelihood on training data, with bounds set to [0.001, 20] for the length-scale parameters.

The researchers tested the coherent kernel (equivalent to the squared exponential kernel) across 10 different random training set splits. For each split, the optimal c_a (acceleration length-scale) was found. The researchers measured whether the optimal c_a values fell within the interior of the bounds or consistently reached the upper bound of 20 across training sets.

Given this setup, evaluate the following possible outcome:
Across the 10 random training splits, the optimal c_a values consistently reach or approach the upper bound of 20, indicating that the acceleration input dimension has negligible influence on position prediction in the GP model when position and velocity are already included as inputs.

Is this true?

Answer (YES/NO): YES